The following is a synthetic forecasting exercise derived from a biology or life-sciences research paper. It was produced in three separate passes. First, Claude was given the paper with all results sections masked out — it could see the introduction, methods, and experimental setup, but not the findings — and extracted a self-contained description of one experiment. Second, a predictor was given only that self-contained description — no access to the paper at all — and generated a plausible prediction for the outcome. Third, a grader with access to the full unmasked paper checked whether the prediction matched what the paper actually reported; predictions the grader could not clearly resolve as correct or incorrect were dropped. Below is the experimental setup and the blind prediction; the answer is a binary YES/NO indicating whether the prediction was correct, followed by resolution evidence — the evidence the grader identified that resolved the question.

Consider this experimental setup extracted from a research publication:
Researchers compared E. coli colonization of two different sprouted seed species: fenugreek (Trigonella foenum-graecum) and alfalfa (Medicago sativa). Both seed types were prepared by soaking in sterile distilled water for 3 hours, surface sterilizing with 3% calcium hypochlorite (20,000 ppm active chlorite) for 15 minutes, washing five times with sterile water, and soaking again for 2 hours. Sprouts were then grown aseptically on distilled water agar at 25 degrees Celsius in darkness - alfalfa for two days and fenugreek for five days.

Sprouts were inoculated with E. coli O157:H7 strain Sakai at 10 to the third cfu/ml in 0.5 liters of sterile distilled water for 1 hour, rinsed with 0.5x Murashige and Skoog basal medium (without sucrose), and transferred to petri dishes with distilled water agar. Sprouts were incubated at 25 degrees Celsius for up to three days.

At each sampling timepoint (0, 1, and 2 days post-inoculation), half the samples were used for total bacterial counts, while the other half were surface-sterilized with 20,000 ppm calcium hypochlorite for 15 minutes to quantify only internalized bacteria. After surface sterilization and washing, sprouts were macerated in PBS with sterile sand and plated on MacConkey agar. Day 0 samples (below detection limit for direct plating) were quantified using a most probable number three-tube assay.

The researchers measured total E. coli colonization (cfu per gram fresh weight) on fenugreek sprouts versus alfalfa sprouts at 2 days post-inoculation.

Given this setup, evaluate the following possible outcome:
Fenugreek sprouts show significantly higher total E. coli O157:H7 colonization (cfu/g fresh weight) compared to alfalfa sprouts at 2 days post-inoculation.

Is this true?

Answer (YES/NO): NO